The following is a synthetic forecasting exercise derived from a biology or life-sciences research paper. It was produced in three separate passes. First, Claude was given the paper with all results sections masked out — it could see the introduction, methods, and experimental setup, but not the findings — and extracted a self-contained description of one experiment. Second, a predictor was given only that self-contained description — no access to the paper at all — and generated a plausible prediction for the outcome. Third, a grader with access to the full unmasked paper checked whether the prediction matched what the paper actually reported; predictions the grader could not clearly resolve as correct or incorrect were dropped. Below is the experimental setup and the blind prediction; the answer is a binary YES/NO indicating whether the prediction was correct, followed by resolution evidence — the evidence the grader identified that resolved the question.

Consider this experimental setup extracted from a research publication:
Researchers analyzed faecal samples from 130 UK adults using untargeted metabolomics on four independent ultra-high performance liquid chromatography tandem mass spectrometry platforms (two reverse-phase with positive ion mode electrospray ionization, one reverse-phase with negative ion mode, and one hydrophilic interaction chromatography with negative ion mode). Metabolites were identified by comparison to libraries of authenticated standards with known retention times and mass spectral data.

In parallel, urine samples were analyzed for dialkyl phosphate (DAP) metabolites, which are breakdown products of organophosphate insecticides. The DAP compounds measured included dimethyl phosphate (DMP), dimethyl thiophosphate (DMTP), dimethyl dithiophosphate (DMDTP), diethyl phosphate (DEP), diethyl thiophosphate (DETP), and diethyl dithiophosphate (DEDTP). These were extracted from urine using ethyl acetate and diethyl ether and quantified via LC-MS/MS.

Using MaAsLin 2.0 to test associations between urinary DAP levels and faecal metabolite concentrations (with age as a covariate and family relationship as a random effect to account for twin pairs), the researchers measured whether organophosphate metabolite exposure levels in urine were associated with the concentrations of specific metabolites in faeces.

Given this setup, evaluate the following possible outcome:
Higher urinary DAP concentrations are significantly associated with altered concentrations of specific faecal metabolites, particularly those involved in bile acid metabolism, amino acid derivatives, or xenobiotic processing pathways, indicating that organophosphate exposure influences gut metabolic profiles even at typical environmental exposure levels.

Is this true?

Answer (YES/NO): NO